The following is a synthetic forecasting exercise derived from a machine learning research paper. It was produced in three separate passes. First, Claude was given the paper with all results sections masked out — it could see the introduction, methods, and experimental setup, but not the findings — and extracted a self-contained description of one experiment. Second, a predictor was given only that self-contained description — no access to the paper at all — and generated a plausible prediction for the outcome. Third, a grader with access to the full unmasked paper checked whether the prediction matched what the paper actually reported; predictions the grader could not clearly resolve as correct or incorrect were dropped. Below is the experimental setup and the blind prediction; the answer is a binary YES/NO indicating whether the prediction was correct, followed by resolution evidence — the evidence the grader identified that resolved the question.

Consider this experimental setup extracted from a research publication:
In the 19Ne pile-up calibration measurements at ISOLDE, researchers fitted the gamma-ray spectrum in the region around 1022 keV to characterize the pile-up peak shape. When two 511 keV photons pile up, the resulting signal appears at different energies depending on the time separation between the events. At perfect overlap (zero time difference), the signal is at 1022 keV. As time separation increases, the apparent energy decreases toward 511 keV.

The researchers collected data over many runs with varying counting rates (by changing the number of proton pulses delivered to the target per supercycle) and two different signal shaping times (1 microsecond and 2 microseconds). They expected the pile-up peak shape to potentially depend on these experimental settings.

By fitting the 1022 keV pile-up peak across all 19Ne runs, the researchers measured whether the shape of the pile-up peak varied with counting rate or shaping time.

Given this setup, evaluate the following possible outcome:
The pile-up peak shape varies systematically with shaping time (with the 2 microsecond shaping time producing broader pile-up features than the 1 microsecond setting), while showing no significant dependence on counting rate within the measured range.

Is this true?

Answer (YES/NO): NO